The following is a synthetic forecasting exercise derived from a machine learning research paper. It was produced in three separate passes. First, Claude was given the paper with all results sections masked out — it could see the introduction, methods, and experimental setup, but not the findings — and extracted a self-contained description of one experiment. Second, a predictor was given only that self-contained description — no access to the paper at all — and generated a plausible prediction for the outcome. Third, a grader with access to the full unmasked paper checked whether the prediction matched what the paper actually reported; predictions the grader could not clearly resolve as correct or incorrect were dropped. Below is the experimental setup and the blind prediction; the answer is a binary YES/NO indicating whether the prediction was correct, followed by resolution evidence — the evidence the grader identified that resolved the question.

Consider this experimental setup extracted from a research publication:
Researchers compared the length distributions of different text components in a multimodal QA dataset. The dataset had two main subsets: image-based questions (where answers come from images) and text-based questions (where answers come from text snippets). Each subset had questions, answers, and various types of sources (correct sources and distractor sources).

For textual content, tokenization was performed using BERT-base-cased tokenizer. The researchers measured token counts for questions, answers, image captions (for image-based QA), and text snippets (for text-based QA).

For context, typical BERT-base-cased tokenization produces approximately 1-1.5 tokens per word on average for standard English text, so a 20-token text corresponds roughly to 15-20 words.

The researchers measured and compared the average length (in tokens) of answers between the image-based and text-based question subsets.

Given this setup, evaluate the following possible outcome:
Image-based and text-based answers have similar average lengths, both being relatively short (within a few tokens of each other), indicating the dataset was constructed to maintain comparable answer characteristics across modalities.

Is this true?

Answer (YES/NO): NO